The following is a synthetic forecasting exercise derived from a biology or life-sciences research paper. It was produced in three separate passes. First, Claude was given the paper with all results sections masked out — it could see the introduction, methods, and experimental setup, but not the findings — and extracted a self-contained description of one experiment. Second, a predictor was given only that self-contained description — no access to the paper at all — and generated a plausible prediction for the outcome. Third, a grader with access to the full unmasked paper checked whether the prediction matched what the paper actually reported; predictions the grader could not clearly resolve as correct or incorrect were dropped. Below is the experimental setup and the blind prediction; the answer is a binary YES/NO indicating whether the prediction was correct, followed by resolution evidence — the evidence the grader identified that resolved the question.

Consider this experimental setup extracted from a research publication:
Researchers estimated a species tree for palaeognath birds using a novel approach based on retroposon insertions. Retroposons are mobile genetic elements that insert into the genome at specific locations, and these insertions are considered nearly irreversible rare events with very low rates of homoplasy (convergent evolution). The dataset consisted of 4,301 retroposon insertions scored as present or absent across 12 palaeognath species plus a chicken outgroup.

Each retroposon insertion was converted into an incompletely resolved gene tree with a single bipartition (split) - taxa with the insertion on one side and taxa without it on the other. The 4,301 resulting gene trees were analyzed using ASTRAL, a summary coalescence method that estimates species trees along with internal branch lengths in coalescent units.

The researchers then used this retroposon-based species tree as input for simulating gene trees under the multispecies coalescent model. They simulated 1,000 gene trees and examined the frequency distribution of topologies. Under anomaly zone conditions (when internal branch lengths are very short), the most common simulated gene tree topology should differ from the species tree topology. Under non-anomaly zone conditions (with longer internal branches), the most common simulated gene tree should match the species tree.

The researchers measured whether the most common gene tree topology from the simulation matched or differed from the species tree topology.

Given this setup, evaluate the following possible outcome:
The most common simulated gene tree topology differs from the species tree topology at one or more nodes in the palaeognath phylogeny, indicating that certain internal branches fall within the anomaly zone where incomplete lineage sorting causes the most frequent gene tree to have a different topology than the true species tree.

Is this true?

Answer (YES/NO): NO